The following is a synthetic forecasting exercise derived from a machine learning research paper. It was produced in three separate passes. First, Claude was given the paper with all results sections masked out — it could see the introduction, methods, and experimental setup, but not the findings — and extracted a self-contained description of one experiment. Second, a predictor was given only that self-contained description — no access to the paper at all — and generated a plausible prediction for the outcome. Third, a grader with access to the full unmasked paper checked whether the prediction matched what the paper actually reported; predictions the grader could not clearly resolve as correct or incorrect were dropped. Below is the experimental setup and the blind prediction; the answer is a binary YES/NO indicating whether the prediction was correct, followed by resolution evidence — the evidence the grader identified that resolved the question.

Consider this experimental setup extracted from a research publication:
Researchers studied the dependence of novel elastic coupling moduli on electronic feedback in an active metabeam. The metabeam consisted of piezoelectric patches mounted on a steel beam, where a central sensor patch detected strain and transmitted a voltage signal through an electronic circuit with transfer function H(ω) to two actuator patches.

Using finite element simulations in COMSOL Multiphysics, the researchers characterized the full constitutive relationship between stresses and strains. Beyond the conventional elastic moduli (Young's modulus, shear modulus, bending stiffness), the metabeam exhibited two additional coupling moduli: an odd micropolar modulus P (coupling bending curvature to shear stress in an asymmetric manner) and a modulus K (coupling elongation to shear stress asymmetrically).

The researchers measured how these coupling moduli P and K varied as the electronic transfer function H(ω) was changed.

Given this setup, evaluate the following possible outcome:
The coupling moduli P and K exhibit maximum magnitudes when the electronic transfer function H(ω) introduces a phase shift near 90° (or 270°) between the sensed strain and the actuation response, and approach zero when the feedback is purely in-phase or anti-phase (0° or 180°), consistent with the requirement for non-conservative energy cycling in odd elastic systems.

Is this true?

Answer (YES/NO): NO